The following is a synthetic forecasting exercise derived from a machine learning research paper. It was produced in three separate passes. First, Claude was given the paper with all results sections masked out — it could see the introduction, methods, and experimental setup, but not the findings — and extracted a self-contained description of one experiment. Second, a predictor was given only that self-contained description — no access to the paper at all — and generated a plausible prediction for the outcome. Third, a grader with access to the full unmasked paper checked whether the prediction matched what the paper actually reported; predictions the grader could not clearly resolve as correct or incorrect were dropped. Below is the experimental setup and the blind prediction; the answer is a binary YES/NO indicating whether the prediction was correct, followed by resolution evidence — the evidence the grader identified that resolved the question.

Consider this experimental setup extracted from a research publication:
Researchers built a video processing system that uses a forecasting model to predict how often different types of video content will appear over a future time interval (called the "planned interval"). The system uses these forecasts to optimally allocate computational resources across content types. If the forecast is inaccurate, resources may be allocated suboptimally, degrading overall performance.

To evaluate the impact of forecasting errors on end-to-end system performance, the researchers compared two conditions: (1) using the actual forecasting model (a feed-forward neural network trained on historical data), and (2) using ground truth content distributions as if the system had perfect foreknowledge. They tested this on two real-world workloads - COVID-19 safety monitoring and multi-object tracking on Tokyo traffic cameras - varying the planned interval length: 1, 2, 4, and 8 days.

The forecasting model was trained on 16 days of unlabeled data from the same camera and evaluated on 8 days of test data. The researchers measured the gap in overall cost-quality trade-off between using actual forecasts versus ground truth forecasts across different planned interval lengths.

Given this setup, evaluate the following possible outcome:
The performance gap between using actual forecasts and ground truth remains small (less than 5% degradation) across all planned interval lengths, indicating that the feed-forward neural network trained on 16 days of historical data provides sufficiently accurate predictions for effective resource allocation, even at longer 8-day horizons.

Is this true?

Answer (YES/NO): NO